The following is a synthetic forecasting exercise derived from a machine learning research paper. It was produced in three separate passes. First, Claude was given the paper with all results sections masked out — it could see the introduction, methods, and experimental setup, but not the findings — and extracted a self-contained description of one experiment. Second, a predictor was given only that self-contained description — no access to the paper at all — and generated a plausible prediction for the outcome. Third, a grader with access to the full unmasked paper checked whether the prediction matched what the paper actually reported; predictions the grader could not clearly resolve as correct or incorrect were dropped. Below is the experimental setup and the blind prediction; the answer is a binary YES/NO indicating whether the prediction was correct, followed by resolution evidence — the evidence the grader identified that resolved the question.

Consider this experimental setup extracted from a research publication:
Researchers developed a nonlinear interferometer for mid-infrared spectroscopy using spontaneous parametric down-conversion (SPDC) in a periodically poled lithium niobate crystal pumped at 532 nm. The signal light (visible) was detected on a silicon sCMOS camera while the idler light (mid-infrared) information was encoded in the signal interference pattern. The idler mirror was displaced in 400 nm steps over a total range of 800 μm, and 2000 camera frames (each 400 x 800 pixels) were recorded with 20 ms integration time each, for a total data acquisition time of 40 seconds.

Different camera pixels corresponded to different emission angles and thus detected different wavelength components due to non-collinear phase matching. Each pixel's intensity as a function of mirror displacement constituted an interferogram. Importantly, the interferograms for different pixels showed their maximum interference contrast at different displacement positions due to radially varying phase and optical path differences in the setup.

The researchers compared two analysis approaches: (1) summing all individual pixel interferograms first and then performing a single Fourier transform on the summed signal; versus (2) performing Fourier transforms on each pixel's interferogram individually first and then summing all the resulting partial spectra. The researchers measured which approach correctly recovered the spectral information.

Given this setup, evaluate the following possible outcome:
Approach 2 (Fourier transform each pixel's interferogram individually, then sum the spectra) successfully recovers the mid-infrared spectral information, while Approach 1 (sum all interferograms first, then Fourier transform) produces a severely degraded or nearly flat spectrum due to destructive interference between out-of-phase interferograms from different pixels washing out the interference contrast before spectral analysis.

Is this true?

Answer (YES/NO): YES